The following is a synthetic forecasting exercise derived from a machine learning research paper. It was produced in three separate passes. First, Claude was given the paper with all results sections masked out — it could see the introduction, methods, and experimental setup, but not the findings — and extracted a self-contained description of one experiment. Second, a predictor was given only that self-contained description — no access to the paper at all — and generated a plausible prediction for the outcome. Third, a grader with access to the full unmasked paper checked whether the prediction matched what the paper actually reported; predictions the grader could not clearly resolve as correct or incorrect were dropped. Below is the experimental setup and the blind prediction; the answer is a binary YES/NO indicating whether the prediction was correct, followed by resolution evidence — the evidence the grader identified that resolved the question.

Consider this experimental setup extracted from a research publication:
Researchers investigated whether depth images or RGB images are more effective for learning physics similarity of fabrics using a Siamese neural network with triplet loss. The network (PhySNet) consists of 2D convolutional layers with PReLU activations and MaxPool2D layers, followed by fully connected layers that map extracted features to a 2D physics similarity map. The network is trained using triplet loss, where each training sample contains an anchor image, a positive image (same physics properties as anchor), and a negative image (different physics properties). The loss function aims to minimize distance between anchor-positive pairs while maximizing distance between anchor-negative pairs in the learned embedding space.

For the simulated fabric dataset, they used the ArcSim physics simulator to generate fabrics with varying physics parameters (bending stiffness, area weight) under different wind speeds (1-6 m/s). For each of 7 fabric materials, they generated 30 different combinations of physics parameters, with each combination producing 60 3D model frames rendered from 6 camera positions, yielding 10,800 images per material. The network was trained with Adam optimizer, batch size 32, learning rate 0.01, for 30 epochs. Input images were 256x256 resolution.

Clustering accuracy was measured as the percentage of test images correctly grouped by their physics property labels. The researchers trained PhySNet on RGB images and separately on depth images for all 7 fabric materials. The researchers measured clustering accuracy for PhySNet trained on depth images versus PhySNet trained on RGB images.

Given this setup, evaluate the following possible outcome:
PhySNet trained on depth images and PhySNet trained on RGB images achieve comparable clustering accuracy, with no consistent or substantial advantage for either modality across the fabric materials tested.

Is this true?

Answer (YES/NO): NO